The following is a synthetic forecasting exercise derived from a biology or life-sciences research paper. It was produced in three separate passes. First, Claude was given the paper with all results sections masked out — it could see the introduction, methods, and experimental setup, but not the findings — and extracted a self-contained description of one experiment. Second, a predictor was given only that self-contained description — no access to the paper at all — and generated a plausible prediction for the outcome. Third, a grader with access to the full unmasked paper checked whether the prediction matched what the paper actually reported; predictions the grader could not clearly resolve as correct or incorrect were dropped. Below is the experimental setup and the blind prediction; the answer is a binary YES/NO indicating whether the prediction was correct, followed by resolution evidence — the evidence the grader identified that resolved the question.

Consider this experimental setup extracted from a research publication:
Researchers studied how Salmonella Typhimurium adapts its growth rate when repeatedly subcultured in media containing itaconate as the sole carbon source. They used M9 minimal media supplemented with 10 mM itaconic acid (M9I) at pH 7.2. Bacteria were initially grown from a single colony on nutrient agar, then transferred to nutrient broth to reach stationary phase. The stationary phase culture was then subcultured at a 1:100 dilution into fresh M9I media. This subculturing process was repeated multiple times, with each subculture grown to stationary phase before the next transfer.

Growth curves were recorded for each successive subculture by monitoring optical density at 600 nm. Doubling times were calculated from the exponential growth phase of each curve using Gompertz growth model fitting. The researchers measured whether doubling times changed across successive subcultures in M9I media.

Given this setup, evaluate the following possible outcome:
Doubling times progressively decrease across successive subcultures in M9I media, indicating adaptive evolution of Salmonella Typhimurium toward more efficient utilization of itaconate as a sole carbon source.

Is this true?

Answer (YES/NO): YES